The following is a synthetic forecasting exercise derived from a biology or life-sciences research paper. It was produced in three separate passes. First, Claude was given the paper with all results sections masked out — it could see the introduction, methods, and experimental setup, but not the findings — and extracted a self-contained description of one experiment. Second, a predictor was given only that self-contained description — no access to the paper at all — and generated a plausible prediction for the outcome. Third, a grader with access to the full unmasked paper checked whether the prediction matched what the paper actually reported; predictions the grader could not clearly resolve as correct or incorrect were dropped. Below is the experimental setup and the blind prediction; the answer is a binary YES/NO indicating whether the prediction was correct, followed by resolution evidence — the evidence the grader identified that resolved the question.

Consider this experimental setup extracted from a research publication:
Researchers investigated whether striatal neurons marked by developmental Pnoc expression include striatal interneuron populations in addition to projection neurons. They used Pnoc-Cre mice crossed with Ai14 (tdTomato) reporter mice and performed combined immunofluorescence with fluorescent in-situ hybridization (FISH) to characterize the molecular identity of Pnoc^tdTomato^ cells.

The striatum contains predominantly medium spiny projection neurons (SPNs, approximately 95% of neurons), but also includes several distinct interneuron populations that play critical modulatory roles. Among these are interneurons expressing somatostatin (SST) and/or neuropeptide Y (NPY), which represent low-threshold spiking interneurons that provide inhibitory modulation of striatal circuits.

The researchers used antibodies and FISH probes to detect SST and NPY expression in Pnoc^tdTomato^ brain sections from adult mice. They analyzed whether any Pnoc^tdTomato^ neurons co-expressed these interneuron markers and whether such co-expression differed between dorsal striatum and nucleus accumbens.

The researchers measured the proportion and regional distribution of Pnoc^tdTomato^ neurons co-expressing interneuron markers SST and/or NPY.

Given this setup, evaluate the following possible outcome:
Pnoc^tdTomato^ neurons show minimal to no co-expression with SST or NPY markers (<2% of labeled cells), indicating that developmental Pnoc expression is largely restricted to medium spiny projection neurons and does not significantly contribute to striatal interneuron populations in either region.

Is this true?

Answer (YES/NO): NO